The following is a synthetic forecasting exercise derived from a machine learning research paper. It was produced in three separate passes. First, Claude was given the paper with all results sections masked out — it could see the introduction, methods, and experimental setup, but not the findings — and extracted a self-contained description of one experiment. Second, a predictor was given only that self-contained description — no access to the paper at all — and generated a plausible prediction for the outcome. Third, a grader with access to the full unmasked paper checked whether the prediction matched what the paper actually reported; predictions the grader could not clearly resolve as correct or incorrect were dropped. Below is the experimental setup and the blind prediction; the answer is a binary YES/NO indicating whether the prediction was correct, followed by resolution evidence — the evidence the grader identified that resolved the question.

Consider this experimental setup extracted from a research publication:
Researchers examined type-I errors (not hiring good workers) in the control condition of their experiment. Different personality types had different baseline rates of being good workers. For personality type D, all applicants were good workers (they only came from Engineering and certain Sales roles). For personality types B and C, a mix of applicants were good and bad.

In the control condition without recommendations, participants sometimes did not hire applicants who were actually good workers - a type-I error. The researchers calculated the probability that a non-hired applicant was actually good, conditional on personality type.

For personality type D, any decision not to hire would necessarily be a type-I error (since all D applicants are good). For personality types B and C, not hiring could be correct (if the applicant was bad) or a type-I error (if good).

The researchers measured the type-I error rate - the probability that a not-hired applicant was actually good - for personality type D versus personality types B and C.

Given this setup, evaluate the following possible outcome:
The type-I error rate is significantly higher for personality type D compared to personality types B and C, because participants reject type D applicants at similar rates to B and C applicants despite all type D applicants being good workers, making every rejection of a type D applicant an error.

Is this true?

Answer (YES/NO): YES